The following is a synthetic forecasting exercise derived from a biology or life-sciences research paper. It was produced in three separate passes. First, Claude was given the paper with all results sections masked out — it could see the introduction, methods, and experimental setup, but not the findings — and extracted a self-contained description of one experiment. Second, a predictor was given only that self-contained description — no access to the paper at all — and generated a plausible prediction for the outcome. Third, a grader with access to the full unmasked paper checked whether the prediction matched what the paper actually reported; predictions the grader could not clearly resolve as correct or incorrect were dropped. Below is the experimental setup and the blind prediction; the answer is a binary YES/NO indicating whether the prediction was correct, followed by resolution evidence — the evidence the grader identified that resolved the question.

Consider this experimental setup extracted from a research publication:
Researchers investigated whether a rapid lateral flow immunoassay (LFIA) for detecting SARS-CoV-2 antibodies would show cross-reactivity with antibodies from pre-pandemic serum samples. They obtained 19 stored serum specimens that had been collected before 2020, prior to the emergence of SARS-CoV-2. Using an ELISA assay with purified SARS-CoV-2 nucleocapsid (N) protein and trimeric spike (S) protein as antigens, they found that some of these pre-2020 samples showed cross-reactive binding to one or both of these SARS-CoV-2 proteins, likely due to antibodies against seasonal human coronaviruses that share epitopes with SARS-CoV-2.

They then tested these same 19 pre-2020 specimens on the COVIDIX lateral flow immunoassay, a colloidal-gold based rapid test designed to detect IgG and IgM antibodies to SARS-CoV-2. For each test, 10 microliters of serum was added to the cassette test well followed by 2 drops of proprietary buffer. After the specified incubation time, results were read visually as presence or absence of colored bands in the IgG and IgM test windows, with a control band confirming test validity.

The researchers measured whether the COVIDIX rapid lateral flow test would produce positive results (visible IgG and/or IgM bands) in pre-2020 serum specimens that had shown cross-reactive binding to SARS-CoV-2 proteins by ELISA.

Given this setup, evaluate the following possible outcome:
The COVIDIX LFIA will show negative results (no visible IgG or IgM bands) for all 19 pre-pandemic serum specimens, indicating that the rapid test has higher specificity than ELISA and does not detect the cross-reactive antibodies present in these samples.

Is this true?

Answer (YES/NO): YES